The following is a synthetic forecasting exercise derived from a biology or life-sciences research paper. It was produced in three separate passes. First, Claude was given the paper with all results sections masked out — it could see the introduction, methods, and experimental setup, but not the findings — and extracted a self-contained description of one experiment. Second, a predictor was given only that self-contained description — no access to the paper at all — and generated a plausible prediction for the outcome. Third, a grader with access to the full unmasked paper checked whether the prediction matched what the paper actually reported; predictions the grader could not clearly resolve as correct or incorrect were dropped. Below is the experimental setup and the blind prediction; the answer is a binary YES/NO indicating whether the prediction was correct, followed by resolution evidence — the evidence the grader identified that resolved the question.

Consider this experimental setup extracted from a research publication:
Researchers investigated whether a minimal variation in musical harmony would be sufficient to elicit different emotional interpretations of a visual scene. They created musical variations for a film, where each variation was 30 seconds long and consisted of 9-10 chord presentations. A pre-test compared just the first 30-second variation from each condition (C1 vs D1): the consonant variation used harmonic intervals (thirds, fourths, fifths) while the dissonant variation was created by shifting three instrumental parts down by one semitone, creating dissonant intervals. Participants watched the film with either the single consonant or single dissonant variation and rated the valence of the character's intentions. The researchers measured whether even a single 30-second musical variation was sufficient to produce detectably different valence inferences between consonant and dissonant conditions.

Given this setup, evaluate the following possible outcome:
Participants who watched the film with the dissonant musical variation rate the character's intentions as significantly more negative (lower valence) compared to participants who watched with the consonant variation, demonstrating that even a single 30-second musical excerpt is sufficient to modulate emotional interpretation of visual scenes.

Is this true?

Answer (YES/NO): YES